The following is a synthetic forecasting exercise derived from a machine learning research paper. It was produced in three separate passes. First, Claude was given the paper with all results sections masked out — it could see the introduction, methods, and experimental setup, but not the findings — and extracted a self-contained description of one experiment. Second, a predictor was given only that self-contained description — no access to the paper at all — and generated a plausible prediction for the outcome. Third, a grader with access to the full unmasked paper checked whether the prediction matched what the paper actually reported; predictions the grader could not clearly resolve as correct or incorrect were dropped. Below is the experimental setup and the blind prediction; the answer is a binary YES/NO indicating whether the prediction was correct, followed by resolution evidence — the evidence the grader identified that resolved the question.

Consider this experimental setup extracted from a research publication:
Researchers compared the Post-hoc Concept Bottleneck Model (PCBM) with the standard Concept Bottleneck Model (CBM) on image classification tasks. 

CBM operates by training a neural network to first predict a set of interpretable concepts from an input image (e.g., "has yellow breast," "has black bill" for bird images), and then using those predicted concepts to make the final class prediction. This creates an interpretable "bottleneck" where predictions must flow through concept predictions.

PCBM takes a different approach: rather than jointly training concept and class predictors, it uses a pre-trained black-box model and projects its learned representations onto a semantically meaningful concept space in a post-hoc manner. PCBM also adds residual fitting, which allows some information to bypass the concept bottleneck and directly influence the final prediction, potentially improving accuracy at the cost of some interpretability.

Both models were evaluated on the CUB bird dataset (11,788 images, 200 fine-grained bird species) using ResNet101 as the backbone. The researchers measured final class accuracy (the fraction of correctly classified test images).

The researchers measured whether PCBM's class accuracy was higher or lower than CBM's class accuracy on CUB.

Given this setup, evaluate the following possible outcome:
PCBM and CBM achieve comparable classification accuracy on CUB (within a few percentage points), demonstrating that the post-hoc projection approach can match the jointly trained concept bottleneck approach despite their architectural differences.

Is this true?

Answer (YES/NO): NO